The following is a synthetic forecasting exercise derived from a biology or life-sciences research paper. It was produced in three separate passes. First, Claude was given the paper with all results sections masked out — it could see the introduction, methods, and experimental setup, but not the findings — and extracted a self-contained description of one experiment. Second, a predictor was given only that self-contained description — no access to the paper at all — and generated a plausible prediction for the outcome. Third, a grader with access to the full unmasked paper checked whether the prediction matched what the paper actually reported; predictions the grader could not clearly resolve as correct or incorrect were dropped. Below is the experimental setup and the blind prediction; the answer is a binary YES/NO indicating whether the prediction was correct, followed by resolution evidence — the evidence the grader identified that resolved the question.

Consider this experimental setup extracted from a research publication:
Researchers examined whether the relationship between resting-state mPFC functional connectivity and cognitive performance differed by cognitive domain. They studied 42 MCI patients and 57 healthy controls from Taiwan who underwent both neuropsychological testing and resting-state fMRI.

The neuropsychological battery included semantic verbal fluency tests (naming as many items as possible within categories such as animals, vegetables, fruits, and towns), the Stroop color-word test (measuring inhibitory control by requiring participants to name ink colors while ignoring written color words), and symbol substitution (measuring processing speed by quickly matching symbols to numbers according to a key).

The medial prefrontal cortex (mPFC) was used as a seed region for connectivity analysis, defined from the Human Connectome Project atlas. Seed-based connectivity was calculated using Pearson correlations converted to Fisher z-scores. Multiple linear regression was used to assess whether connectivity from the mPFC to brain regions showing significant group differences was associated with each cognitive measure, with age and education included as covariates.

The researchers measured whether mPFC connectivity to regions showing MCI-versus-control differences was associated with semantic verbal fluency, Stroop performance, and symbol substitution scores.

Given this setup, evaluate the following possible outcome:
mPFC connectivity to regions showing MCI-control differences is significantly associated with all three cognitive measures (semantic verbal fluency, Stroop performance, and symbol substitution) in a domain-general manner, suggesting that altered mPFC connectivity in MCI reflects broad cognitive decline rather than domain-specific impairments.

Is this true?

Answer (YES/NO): YES